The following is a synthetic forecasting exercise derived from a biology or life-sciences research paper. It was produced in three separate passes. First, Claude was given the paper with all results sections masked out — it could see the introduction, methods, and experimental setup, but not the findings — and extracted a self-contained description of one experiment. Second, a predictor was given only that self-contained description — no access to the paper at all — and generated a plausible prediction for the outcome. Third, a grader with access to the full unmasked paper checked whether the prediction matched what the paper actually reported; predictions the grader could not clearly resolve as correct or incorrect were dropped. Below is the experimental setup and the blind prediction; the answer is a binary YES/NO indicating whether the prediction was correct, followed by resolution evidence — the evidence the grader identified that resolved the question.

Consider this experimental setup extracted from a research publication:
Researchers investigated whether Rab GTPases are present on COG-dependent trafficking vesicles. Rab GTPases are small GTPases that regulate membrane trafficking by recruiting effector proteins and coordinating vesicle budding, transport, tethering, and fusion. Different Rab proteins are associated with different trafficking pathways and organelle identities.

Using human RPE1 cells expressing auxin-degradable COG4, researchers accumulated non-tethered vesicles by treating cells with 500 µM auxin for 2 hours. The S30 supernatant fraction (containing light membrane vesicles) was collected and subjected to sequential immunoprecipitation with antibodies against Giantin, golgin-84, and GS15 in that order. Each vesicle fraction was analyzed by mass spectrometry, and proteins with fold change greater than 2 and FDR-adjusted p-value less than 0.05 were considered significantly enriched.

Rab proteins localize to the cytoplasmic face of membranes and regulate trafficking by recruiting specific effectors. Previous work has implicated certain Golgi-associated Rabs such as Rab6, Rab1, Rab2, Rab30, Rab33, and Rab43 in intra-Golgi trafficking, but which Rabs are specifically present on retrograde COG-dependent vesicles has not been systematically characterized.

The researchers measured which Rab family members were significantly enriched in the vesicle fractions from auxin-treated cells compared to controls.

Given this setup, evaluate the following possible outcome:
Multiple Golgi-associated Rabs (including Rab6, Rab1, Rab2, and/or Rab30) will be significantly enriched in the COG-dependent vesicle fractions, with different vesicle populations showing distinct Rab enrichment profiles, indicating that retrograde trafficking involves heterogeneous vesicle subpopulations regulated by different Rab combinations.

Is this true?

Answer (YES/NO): NO